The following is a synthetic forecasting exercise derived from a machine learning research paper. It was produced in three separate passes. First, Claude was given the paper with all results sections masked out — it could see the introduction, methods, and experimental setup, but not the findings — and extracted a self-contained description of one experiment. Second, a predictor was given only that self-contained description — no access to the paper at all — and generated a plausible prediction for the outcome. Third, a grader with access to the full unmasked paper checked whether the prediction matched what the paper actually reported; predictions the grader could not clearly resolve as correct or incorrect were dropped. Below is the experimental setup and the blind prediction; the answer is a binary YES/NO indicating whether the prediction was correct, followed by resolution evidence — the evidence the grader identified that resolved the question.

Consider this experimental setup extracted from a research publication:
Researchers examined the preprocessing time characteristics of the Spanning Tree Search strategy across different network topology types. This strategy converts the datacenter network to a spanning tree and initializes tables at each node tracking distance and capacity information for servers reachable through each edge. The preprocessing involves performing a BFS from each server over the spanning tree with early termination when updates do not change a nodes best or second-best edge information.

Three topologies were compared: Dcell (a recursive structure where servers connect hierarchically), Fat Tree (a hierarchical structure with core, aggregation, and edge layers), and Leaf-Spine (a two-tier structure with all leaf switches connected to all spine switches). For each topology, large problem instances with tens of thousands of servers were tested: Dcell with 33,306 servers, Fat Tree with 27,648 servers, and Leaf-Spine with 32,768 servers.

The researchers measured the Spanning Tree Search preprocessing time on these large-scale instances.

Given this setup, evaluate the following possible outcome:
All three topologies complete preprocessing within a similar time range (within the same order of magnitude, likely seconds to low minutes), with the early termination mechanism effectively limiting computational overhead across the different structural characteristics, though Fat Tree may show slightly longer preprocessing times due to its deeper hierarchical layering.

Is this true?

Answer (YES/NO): NO